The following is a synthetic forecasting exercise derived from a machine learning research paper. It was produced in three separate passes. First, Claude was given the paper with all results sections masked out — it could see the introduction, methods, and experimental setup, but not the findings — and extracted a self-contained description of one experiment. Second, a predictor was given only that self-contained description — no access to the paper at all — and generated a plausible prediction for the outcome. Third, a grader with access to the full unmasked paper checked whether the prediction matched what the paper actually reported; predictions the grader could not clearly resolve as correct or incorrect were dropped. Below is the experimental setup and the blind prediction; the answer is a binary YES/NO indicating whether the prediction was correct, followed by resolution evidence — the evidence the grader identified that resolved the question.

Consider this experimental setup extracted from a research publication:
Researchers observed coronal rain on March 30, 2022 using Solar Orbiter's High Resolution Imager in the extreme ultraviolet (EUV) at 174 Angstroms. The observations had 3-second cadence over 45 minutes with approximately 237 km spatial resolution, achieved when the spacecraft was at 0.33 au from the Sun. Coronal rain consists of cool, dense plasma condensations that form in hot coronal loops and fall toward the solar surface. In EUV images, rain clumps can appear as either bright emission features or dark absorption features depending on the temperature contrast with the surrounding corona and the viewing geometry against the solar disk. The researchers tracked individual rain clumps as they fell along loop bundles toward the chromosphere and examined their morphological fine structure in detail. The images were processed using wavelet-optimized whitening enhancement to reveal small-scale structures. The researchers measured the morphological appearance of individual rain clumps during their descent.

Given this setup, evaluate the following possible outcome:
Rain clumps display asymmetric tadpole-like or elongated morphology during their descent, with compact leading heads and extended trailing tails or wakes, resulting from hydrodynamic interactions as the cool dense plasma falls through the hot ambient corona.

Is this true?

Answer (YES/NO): YES